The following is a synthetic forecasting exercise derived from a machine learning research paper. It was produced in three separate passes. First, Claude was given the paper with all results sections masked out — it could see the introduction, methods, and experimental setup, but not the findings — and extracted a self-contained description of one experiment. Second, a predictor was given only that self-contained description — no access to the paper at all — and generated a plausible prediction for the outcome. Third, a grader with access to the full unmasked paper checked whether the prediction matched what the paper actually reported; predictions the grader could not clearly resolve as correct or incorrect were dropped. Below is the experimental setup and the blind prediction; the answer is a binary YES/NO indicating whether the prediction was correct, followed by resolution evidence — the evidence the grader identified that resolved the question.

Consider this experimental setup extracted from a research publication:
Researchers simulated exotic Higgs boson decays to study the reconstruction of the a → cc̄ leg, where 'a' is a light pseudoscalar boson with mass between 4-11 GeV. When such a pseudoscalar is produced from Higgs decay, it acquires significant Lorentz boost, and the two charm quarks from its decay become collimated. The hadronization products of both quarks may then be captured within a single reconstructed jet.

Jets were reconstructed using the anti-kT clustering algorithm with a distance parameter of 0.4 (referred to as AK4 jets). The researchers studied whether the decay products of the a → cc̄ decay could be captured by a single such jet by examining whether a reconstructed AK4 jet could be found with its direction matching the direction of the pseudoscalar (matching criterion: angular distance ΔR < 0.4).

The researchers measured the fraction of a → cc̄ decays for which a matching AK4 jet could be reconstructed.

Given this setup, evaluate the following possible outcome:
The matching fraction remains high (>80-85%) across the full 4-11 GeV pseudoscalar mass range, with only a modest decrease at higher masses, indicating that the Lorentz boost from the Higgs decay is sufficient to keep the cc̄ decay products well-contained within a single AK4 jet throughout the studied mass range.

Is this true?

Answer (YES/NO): YES